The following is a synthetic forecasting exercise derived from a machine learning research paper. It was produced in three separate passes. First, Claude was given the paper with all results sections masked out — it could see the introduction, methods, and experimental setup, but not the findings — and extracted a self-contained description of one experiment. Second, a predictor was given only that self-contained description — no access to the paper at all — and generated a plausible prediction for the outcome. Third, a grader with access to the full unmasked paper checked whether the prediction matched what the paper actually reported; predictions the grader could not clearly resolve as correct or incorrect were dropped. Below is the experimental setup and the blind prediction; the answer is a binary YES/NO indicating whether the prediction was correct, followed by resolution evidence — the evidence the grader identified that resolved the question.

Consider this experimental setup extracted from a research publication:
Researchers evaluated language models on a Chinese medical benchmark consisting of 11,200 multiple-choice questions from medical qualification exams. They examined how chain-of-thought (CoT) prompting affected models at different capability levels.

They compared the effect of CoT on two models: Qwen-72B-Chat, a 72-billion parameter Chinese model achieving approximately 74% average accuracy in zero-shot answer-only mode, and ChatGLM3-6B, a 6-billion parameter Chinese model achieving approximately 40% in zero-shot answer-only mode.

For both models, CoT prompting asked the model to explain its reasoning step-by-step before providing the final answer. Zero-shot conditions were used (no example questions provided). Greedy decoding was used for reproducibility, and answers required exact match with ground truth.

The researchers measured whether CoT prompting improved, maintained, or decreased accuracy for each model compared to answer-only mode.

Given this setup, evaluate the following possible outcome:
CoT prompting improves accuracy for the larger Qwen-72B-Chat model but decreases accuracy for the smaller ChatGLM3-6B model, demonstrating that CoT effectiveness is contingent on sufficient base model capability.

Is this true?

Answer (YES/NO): NO